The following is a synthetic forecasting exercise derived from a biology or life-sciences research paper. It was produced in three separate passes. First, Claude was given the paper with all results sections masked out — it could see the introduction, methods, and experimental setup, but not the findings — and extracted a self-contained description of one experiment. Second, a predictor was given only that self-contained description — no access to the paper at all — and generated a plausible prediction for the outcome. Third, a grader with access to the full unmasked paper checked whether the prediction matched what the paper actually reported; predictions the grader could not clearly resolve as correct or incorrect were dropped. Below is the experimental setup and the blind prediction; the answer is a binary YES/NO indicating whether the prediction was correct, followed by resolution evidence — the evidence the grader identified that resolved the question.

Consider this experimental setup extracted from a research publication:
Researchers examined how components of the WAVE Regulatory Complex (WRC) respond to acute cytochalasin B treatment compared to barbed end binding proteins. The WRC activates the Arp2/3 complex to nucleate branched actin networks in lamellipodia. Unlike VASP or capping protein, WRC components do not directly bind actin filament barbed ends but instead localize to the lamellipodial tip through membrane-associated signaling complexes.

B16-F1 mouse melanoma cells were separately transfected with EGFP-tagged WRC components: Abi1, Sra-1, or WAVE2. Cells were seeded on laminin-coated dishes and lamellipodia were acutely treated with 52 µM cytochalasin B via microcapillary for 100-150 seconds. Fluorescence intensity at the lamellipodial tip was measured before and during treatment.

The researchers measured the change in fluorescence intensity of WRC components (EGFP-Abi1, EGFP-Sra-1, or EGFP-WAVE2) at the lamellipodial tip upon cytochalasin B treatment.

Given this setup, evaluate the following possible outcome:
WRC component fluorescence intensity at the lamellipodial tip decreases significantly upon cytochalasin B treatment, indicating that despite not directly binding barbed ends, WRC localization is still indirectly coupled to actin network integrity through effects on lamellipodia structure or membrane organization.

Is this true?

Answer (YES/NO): NO